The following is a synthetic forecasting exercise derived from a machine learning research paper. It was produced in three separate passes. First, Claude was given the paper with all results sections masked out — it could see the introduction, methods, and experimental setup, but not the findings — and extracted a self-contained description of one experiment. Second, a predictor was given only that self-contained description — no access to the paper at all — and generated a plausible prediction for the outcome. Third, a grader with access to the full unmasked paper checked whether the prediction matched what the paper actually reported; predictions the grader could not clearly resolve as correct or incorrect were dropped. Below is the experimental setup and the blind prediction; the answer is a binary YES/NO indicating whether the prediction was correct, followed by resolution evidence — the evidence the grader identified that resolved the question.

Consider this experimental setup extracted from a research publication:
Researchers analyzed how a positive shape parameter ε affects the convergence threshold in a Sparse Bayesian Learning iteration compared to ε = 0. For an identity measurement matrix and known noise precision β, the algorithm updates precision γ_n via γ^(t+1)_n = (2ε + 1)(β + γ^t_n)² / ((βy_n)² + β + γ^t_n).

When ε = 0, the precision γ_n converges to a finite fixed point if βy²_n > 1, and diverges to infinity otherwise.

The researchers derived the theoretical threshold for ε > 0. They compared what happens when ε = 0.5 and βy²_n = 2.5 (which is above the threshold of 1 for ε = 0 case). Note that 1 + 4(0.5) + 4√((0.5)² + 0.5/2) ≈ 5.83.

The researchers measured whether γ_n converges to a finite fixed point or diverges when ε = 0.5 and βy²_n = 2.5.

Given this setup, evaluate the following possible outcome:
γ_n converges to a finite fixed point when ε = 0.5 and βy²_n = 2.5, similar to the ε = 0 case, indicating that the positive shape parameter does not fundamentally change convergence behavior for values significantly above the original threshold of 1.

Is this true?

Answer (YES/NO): NO